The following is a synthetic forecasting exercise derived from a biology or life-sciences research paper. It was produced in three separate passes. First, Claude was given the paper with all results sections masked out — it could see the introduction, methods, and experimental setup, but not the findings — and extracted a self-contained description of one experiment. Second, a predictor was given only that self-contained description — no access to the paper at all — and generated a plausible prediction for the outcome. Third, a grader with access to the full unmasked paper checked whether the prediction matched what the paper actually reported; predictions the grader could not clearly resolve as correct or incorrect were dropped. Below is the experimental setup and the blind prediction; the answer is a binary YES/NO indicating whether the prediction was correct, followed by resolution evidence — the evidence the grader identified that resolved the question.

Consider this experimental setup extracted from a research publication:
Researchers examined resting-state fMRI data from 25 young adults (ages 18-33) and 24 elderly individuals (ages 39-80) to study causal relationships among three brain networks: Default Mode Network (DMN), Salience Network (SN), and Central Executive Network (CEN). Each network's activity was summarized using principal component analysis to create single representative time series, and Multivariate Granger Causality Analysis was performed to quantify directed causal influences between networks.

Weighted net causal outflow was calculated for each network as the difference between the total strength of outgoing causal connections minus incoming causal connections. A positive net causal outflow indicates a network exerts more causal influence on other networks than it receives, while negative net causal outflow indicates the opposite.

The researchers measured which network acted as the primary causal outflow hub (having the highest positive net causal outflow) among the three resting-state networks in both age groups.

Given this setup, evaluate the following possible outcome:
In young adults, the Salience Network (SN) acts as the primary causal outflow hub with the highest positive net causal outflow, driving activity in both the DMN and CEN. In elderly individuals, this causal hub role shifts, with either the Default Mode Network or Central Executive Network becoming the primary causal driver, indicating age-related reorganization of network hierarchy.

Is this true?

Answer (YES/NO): NO